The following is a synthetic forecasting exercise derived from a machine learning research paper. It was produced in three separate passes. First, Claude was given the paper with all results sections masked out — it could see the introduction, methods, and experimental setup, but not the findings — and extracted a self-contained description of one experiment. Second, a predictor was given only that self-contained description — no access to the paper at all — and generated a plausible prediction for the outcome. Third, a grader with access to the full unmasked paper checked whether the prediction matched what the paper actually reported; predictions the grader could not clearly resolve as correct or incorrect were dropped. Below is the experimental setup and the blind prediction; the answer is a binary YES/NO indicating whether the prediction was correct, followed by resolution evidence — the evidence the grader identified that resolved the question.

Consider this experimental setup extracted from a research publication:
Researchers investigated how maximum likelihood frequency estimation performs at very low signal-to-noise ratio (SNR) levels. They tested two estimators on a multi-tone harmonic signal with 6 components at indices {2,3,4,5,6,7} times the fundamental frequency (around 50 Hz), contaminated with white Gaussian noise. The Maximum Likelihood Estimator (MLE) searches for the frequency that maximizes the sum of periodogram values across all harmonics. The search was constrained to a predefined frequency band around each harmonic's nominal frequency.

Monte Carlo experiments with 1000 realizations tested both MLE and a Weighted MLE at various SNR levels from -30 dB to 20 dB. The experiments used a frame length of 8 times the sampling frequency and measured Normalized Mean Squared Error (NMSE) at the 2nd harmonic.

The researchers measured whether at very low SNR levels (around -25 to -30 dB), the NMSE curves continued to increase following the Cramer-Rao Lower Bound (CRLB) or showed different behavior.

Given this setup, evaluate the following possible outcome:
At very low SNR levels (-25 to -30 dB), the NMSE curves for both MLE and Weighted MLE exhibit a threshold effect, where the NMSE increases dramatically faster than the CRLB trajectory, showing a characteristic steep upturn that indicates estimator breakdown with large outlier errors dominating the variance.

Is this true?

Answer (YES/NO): NO